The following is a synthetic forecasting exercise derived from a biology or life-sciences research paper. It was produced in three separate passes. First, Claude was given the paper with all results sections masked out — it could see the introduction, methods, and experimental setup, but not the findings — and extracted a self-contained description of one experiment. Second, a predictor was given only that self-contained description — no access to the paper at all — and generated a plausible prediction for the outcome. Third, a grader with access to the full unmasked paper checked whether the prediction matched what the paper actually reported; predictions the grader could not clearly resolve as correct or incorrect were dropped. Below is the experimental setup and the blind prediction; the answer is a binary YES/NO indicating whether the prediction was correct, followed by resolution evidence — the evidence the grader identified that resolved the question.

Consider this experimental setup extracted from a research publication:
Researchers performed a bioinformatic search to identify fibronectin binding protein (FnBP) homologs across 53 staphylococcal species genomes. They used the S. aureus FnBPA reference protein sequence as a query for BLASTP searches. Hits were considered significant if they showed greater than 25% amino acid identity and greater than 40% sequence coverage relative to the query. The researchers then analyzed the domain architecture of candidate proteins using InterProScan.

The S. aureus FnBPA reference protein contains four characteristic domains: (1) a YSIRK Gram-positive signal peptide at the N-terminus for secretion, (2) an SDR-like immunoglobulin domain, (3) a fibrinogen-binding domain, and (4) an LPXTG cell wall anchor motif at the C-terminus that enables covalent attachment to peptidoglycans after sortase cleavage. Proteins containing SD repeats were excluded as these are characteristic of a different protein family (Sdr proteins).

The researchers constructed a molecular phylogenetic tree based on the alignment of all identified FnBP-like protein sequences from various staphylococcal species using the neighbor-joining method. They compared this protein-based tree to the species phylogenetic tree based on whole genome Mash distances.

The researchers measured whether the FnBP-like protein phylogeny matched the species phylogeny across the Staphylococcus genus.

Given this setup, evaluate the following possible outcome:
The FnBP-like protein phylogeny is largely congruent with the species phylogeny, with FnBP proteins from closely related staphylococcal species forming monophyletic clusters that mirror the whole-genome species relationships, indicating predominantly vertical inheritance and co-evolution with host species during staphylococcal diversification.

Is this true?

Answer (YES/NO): NO